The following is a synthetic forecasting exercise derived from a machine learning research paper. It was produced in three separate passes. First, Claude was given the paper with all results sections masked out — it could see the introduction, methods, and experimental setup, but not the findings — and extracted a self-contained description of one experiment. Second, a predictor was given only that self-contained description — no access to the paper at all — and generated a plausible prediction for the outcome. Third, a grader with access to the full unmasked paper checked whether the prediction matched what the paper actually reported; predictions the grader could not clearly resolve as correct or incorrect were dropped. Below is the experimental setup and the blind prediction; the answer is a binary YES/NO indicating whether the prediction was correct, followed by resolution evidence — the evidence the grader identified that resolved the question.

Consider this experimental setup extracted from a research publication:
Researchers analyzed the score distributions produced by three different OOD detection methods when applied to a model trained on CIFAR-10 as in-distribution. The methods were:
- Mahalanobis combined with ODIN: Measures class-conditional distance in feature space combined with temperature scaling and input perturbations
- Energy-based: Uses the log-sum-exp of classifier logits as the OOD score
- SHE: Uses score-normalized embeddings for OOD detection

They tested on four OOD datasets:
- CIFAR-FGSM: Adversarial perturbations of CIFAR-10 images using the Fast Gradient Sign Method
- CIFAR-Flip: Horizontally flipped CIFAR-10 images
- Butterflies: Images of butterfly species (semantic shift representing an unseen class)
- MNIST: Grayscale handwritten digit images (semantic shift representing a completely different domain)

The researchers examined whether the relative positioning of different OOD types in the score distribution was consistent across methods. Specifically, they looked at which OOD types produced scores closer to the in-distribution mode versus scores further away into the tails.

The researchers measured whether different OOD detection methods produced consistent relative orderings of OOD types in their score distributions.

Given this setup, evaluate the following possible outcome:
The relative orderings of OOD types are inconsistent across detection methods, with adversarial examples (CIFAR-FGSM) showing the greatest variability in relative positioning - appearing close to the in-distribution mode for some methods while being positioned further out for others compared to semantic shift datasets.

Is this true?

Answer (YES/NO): NO